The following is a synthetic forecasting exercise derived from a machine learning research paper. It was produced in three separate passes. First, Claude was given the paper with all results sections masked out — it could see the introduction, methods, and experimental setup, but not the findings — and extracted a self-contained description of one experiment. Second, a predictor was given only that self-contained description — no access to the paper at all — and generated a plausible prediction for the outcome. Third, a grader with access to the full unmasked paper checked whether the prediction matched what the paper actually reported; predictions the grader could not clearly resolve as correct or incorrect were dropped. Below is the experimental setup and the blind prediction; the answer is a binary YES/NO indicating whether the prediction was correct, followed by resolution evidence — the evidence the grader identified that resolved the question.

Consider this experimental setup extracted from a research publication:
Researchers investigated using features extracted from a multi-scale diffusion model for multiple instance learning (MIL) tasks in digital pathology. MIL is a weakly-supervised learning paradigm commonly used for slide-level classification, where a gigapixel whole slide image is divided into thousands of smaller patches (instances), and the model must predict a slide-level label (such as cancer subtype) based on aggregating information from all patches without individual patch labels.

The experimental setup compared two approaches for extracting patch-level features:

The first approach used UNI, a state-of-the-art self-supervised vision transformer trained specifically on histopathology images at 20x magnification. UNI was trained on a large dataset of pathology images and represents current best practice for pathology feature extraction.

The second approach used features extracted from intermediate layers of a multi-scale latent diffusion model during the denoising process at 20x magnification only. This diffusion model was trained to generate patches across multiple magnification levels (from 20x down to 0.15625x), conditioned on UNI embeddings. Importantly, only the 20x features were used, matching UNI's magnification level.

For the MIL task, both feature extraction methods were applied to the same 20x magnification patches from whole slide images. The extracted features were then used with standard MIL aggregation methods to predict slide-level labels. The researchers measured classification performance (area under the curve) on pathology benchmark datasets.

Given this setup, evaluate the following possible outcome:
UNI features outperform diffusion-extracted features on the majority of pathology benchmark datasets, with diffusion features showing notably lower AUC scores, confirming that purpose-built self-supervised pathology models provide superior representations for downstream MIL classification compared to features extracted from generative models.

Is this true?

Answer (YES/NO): NO